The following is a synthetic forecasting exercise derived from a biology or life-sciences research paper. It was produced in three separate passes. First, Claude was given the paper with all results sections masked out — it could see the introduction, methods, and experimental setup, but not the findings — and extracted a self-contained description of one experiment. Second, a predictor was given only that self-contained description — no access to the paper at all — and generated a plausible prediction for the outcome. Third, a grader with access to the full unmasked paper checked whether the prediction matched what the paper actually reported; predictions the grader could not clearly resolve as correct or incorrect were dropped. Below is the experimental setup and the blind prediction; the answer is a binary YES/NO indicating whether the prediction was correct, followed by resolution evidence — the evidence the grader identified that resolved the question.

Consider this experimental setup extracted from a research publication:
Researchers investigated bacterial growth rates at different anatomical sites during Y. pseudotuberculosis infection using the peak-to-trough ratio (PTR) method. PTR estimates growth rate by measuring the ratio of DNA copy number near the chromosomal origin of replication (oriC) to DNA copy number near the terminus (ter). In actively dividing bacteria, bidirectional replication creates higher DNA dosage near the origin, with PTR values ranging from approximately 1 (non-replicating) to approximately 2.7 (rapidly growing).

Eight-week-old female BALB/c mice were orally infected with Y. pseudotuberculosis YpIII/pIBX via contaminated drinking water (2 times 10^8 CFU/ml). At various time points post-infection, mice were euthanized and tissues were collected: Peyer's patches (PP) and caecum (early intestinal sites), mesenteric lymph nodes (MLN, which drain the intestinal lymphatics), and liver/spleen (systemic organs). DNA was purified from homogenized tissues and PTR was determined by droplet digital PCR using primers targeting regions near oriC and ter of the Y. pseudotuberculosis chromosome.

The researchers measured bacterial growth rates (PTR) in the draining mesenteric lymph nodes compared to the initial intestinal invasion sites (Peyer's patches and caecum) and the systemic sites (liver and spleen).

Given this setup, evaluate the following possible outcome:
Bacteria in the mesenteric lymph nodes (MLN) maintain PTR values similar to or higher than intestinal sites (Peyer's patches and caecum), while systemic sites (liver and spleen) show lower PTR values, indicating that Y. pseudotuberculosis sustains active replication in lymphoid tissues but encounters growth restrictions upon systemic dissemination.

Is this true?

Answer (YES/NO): YES